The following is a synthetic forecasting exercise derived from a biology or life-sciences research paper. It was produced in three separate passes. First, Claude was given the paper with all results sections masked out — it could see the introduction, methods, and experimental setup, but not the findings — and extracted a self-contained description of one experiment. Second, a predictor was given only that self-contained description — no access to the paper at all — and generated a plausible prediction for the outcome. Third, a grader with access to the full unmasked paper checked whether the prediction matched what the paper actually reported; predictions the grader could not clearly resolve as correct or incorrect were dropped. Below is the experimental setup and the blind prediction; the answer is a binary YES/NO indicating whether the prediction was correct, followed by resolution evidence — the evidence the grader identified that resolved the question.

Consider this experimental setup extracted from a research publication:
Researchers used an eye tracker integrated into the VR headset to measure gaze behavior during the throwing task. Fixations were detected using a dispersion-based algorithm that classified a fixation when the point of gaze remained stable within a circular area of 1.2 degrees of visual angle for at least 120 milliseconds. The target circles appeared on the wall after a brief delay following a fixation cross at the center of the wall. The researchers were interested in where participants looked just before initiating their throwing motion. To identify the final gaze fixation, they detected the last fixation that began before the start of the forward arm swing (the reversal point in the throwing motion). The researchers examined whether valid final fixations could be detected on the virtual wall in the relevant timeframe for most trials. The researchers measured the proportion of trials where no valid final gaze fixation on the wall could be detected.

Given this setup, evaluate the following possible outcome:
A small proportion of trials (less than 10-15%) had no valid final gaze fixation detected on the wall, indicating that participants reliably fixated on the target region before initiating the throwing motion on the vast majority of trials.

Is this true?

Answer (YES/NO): YES